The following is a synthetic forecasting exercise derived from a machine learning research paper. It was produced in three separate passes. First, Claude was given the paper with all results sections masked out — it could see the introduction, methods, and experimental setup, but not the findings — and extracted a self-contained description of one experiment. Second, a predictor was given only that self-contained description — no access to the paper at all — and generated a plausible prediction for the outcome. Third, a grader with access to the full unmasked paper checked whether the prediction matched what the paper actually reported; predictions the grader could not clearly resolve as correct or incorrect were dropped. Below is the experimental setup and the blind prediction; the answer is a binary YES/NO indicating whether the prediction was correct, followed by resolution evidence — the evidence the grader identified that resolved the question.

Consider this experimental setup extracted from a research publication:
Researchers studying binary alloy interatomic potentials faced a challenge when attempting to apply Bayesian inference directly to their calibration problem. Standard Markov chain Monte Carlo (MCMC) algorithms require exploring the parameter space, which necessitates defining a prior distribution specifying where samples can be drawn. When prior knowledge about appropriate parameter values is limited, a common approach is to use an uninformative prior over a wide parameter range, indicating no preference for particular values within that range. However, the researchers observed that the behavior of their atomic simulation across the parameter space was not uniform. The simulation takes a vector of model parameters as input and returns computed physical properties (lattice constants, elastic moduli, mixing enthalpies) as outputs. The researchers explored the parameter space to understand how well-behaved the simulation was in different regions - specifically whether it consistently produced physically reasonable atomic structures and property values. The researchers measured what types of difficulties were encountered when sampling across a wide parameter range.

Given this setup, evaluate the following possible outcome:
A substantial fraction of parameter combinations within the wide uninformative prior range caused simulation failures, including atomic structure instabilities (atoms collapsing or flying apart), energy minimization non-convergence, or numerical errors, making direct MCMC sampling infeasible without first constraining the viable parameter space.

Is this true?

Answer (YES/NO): NO